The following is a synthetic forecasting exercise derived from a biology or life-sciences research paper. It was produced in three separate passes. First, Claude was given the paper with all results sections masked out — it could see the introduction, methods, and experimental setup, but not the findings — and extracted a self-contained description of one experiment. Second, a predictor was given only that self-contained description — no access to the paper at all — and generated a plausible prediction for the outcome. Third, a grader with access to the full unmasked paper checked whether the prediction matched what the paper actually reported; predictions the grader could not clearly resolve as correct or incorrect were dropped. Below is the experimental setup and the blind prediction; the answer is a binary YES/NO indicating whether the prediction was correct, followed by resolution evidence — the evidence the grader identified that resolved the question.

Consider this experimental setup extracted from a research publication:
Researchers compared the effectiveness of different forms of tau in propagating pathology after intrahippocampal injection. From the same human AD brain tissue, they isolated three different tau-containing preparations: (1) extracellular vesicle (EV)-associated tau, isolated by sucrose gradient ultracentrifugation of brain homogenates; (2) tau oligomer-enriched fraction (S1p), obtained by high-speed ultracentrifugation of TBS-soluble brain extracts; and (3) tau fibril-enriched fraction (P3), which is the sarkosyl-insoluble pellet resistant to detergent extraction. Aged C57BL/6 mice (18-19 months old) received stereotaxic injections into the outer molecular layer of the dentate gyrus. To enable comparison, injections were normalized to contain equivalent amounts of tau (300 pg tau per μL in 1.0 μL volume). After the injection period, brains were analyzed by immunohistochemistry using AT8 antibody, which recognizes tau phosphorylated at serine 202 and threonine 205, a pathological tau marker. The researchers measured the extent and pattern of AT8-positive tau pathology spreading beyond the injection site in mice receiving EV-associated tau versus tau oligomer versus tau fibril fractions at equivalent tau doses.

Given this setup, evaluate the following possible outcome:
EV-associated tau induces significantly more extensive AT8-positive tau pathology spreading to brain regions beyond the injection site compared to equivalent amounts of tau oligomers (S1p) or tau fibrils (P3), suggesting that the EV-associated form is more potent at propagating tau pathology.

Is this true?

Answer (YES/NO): YES